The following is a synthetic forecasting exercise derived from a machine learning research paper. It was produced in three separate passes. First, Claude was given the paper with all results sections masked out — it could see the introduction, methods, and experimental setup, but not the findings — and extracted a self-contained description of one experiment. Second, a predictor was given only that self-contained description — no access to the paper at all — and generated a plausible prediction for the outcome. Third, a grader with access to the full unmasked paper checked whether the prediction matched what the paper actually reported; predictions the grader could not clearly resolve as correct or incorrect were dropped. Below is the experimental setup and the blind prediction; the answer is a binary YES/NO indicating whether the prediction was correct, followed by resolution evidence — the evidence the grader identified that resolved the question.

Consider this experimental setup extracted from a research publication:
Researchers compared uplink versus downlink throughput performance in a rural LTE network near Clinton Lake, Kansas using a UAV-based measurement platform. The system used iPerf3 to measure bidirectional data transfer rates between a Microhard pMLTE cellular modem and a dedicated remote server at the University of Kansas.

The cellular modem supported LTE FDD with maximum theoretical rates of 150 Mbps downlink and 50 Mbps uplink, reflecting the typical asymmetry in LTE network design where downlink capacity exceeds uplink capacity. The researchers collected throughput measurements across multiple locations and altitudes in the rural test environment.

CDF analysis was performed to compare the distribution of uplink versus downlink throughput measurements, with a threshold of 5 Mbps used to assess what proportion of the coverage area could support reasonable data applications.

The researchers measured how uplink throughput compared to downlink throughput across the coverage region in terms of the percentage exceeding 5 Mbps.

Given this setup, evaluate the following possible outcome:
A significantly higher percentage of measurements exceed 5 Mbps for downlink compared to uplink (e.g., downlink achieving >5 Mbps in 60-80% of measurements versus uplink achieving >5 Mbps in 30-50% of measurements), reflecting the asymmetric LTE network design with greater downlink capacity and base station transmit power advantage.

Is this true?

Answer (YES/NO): NO